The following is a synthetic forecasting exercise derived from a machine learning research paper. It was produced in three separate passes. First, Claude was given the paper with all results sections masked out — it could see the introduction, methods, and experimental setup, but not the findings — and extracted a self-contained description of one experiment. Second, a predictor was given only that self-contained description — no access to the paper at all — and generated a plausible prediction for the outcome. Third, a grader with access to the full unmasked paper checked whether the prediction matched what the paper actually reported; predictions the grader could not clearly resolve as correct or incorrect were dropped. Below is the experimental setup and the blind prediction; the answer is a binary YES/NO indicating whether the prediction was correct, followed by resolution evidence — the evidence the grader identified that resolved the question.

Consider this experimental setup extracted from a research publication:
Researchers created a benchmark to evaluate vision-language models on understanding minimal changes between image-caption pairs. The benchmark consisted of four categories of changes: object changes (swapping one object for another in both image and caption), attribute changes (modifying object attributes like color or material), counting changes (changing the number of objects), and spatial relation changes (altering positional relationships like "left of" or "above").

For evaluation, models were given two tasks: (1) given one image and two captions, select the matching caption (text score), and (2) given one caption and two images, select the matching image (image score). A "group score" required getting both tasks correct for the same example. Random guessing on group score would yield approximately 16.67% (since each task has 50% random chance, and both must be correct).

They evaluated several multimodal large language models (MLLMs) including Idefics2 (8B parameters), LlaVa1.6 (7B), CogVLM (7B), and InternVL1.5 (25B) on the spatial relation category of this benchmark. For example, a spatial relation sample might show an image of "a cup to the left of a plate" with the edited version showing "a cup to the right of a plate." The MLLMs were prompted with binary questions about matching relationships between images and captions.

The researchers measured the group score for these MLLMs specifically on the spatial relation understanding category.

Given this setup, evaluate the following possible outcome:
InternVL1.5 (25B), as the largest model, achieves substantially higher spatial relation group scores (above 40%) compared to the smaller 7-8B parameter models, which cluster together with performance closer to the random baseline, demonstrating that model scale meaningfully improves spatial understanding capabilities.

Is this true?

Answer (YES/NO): NO